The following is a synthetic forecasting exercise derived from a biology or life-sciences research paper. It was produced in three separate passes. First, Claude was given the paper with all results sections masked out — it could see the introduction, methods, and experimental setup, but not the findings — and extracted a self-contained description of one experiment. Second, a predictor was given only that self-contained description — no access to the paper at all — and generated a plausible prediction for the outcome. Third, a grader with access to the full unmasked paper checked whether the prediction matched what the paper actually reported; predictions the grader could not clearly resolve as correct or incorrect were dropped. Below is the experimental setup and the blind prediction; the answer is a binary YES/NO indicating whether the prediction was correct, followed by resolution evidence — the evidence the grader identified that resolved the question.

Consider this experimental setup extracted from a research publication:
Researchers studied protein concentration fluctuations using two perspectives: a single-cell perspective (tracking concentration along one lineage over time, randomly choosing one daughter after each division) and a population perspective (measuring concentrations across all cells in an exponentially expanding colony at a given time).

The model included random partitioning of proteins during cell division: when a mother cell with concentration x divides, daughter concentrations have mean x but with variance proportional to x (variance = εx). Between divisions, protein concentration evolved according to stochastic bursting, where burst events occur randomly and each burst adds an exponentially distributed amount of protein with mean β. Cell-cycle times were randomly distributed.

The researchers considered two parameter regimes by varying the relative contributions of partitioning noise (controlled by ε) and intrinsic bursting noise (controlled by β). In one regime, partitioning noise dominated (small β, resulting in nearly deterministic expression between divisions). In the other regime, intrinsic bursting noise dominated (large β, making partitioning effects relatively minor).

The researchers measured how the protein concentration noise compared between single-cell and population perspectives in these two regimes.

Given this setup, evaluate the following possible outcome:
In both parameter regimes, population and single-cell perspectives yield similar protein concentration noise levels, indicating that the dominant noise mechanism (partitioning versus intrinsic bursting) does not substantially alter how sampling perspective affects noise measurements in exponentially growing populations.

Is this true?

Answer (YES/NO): NO